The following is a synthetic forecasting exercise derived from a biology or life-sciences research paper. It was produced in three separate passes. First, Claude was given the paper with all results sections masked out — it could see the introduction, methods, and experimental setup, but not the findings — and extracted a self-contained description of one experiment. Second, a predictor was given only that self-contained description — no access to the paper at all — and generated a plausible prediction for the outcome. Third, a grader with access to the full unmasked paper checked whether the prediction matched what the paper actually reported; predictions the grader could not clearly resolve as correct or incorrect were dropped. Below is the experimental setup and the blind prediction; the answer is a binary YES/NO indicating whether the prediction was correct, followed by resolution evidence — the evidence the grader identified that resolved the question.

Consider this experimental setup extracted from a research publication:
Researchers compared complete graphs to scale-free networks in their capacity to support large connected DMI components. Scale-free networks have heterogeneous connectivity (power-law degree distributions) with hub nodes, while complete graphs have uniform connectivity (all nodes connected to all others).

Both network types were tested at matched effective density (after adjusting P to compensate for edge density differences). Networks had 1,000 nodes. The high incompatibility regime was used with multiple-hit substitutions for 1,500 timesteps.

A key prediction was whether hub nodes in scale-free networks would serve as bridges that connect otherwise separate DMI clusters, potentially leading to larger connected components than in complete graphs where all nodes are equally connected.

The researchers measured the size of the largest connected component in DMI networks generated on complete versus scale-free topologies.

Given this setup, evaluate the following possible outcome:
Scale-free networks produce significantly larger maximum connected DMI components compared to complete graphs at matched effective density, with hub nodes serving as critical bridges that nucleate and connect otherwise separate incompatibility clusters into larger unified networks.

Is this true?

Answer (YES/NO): YES